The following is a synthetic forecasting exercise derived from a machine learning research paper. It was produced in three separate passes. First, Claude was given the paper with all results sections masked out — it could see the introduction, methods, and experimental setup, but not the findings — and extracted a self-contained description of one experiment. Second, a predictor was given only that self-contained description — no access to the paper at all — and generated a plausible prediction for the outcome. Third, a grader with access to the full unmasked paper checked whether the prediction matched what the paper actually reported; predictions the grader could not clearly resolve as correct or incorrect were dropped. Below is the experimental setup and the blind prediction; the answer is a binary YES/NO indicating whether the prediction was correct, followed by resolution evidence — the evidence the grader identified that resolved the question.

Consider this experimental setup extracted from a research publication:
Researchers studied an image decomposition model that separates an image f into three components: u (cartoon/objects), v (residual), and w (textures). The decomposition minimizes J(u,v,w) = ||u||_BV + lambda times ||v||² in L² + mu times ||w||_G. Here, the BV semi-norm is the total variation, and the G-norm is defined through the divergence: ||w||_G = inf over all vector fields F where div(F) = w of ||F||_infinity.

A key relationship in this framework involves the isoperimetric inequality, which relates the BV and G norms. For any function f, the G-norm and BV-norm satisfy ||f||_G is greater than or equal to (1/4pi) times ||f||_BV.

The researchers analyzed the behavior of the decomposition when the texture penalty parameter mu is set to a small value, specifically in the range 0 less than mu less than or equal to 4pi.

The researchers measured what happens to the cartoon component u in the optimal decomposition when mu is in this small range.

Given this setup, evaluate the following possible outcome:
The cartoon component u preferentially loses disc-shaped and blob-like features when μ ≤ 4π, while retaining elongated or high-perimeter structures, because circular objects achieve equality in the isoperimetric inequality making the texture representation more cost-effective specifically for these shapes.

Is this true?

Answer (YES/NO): NO